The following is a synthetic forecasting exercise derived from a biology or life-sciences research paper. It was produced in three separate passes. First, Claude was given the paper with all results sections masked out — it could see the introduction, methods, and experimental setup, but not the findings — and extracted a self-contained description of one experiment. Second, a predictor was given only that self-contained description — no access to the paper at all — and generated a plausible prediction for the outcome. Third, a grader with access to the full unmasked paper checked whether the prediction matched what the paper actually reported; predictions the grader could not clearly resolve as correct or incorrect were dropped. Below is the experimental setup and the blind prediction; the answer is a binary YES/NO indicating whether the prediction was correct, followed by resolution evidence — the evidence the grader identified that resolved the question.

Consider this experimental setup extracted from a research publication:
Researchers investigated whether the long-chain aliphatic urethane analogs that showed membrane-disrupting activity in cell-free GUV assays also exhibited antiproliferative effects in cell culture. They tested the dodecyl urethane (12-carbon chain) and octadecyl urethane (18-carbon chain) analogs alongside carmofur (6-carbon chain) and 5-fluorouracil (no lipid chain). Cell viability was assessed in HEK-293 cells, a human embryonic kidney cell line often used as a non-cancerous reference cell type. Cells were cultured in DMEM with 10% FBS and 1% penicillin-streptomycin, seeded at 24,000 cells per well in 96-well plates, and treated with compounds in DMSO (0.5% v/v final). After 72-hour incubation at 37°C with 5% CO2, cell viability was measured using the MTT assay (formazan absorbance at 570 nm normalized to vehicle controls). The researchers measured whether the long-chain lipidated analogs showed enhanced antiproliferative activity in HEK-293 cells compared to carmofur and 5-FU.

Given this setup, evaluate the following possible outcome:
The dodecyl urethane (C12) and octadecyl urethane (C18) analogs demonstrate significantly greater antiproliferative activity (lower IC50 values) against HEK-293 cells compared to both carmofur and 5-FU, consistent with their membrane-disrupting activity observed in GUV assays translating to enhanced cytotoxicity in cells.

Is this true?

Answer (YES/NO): NO